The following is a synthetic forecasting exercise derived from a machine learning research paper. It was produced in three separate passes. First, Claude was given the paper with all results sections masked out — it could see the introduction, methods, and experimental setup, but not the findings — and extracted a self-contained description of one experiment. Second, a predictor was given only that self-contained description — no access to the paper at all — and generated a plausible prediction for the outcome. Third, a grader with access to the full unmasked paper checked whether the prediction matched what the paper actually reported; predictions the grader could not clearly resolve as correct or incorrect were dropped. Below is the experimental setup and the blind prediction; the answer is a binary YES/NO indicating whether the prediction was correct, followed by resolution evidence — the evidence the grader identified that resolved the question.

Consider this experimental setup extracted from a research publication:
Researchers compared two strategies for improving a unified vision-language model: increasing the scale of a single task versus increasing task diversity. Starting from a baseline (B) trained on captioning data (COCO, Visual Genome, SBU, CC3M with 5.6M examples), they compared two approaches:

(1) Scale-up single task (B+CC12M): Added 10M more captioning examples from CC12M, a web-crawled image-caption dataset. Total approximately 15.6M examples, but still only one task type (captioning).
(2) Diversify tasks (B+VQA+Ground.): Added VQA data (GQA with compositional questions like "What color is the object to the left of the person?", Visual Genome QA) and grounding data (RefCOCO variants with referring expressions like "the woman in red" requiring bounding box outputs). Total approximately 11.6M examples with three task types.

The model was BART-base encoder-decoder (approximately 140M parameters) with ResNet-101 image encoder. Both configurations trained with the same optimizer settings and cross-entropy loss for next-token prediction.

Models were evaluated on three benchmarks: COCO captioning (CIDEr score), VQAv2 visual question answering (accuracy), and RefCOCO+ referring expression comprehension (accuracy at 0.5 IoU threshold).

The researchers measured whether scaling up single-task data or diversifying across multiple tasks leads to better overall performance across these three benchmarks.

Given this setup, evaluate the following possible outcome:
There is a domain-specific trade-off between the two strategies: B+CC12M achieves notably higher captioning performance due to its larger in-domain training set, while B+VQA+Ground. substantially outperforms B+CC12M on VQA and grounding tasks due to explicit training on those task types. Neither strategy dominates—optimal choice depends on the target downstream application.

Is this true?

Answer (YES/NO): NO